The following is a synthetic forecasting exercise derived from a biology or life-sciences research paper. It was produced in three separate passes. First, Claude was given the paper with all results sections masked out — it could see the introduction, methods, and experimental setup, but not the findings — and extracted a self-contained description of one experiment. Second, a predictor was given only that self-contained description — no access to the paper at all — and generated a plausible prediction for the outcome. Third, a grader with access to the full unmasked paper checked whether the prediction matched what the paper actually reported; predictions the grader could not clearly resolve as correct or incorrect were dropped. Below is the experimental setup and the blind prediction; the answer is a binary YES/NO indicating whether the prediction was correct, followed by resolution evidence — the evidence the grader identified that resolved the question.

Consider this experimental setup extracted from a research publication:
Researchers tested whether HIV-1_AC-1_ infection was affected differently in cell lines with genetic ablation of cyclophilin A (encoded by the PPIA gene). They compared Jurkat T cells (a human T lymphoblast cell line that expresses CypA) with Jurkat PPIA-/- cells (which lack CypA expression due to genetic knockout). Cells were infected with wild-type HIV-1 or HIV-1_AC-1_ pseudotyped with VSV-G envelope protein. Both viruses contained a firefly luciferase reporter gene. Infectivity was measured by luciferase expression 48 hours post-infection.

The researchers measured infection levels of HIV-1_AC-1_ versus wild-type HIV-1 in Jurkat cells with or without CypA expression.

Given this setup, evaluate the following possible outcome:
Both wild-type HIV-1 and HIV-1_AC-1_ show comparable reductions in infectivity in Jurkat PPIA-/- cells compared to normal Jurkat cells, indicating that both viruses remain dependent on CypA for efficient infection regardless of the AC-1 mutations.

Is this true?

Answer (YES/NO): NO